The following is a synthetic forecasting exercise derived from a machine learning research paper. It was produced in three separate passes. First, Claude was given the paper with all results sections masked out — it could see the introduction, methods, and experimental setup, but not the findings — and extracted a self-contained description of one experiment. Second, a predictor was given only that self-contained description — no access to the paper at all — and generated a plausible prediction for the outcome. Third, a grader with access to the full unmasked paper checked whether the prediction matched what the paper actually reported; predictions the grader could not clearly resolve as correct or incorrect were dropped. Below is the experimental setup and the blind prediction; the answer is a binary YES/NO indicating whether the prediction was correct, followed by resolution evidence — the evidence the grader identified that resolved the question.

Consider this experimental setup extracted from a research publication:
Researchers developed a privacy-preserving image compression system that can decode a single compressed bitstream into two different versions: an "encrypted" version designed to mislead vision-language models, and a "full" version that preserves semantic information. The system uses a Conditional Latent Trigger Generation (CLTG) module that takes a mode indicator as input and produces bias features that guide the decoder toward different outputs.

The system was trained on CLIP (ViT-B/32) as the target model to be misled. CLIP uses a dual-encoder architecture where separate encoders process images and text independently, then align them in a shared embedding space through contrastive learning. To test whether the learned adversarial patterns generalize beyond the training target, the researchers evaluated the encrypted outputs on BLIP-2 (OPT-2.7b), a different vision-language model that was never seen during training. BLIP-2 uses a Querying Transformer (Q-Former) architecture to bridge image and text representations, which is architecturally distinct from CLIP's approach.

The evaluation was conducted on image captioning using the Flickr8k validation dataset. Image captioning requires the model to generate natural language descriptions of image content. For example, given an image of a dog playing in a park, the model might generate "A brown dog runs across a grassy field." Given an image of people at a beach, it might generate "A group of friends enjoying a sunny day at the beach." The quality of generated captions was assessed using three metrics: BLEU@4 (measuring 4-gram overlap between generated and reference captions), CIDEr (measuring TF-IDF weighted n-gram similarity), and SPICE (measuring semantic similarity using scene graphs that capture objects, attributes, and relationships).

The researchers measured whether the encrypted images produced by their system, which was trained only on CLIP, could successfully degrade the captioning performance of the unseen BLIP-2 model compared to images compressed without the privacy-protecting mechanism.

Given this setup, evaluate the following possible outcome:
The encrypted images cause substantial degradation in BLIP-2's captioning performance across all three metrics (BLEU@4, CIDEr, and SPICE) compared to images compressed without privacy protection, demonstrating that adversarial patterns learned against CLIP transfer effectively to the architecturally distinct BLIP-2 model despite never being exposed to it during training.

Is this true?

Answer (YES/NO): YES